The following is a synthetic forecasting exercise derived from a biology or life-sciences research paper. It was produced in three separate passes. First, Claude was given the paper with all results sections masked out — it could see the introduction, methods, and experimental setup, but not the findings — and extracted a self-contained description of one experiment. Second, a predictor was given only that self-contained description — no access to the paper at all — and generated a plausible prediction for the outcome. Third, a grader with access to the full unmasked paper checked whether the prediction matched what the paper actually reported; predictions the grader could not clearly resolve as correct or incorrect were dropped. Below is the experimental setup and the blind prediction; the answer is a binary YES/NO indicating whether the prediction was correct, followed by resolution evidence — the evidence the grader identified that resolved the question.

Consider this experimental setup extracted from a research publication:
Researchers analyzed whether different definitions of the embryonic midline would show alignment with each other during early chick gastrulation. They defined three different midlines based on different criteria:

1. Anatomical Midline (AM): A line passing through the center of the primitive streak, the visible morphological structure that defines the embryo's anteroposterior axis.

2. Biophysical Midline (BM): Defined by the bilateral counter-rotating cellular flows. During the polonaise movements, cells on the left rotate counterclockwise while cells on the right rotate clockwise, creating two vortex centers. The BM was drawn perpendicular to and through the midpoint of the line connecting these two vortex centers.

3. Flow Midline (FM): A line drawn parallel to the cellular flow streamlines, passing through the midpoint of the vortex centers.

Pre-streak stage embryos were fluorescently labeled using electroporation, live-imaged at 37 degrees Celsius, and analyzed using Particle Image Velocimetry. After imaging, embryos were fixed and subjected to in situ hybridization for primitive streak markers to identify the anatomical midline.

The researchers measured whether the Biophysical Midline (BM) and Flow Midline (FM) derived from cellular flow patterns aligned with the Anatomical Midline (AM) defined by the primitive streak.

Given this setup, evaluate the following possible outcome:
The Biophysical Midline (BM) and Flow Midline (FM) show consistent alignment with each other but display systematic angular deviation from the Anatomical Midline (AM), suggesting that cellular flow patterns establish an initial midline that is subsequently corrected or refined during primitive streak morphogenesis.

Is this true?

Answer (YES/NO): NO